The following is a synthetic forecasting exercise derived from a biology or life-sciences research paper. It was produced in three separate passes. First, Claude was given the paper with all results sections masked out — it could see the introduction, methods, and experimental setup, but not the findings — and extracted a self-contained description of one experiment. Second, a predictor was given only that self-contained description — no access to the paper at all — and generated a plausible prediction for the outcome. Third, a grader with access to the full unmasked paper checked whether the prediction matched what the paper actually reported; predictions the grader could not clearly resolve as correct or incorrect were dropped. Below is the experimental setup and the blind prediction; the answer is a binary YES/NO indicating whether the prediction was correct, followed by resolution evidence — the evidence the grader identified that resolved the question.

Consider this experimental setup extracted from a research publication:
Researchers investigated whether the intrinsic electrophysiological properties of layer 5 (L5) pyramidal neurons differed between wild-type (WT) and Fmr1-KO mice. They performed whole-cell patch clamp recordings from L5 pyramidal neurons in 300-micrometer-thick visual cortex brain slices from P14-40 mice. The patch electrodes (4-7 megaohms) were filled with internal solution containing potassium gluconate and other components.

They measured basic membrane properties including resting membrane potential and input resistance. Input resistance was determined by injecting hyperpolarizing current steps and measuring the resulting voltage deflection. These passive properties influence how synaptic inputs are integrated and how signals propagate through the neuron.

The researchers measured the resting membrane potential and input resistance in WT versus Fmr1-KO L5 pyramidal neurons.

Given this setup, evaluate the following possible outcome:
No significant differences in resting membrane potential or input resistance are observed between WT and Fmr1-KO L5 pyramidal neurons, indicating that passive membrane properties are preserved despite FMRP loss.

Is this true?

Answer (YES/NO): YES